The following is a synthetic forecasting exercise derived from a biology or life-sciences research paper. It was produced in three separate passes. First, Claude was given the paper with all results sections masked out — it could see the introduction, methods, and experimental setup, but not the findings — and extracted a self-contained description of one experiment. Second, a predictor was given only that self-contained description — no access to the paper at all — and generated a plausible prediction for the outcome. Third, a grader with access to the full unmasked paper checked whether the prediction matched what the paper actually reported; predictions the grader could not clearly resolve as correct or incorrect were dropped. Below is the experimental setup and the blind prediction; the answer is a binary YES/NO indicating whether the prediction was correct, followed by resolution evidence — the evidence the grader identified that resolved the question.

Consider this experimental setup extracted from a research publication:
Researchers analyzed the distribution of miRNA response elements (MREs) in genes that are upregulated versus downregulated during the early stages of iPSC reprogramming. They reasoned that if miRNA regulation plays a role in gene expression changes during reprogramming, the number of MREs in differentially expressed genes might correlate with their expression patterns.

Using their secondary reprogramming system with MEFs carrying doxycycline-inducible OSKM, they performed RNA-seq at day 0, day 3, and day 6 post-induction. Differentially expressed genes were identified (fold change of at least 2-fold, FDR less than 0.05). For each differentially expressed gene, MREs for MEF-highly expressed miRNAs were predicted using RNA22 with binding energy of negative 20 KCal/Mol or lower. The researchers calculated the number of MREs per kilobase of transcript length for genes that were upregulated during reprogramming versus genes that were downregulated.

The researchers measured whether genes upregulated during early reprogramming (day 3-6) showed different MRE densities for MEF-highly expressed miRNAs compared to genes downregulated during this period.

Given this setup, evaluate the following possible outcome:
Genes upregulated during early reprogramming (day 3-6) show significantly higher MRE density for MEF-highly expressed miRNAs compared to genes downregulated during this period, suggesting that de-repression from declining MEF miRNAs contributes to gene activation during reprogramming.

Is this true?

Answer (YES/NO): NO